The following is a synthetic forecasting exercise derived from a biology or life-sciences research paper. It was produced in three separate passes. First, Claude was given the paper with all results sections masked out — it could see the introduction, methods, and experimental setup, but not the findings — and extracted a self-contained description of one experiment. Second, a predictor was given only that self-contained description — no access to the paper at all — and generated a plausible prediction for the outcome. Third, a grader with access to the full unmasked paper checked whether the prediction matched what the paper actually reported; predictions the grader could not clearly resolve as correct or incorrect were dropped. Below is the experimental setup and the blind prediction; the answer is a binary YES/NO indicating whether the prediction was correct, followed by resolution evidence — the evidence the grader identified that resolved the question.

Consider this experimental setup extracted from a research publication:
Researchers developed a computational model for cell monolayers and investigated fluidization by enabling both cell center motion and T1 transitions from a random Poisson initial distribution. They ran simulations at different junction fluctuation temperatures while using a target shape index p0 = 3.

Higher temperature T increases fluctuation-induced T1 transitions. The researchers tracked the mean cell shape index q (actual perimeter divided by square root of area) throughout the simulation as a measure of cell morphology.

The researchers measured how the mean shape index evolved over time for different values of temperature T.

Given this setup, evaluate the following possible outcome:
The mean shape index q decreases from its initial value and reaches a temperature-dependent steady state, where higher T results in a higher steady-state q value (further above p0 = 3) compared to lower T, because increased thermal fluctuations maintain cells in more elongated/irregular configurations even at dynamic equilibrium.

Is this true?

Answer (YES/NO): YES